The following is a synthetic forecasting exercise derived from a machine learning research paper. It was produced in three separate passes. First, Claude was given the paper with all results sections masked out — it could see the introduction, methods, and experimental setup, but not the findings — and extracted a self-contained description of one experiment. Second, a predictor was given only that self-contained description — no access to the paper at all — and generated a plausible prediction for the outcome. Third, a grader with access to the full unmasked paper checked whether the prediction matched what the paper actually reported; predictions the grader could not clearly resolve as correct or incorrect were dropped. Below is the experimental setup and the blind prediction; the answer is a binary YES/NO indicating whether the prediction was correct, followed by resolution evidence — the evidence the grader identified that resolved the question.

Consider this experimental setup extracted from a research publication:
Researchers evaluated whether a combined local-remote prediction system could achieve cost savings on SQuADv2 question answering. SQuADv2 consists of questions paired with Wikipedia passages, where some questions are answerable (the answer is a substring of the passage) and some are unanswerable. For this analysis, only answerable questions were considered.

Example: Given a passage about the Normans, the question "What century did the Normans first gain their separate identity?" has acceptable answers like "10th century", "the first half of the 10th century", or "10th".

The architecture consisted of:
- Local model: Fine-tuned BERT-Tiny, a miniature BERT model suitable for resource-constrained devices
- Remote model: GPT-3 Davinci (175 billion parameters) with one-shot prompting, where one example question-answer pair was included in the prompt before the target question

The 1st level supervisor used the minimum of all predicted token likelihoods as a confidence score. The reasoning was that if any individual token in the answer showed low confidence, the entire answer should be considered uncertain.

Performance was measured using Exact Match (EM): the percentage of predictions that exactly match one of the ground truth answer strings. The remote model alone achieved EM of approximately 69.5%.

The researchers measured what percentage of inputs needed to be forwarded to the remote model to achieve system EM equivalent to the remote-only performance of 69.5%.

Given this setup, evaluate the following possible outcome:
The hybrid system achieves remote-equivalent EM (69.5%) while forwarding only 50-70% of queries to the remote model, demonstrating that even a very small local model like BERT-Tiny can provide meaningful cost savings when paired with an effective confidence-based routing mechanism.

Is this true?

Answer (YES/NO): NO